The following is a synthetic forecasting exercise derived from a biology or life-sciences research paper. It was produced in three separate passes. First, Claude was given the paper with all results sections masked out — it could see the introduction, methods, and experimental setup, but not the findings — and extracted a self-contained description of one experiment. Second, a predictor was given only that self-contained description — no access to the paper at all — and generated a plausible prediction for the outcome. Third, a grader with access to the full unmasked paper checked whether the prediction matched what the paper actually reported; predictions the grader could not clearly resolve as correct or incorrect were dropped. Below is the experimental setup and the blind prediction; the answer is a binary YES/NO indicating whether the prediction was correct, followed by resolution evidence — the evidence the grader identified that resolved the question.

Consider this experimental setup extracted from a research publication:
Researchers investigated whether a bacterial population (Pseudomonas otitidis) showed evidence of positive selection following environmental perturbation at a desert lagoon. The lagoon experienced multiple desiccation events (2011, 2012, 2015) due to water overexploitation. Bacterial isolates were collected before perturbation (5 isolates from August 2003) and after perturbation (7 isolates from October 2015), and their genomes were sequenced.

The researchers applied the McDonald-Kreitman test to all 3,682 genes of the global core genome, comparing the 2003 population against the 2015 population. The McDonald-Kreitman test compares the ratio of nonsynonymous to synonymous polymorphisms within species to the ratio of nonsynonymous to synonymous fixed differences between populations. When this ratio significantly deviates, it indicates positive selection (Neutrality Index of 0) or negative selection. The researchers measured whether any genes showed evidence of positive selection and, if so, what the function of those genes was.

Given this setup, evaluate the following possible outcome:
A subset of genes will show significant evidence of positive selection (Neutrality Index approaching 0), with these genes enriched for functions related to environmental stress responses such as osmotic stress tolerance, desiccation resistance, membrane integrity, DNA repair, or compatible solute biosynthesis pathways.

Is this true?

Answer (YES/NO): NO